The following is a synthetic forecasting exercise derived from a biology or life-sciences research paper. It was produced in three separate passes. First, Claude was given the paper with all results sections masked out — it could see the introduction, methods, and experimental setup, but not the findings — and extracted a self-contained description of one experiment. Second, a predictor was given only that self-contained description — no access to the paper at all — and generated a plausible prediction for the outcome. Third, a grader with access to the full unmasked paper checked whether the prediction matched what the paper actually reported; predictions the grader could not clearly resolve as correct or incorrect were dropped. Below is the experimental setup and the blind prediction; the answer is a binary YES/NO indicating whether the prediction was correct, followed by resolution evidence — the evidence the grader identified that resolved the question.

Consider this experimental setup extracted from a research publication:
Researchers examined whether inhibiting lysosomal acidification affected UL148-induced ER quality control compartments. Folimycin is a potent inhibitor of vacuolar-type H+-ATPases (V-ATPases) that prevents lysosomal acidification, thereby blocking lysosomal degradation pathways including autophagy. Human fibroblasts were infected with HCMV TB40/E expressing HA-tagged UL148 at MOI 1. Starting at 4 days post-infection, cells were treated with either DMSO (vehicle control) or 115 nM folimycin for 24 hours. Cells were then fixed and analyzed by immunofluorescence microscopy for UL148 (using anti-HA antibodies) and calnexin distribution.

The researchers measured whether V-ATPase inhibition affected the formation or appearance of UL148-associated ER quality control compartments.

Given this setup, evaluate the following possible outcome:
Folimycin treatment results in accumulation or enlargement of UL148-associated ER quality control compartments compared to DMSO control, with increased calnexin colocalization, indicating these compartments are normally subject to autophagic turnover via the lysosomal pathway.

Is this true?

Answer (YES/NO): NO